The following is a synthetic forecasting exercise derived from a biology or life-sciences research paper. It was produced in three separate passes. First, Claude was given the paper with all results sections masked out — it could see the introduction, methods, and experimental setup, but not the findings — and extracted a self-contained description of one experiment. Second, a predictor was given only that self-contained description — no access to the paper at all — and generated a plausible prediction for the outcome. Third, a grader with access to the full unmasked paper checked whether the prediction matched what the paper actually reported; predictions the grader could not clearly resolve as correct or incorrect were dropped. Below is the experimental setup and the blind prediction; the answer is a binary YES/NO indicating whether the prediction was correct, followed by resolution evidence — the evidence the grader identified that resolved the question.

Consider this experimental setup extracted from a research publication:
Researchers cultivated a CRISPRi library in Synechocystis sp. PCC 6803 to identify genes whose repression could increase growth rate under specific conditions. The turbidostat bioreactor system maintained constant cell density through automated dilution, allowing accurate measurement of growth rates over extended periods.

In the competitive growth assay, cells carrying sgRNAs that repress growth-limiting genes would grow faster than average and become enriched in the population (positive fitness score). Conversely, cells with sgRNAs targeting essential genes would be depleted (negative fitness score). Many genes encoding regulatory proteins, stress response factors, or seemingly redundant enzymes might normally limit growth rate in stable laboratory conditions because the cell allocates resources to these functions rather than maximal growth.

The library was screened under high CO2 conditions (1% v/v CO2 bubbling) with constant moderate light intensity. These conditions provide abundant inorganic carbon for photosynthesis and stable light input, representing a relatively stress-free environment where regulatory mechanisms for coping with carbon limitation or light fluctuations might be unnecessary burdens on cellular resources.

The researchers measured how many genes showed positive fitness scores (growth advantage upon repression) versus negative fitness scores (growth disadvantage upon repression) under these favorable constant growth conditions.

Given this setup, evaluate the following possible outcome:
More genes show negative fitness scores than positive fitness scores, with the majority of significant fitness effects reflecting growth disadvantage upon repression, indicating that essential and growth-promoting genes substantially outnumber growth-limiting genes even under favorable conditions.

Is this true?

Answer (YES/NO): YES